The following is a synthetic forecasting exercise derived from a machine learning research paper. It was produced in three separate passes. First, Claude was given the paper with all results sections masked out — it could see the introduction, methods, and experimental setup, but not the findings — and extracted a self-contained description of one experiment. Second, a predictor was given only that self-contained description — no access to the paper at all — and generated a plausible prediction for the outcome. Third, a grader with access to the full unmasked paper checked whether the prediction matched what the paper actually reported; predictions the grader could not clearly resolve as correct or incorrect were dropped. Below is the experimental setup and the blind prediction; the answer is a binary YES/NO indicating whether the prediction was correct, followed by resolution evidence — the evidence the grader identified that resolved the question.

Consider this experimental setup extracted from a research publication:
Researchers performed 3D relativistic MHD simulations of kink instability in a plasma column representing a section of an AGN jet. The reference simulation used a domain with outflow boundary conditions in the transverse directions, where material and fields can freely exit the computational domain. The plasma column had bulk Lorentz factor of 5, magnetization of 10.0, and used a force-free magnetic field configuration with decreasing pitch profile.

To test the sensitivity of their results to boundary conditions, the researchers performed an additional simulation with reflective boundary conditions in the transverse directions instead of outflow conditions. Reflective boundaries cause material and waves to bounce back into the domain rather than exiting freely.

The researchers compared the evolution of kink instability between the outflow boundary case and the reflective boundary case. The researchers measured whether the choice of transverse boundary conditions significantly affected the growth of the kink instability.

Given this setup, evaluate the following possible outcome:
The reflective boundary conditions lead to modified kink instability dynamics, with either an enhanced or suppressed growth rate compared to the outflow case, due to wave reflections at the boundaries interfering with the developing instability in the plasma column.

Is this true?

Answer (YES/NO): NO